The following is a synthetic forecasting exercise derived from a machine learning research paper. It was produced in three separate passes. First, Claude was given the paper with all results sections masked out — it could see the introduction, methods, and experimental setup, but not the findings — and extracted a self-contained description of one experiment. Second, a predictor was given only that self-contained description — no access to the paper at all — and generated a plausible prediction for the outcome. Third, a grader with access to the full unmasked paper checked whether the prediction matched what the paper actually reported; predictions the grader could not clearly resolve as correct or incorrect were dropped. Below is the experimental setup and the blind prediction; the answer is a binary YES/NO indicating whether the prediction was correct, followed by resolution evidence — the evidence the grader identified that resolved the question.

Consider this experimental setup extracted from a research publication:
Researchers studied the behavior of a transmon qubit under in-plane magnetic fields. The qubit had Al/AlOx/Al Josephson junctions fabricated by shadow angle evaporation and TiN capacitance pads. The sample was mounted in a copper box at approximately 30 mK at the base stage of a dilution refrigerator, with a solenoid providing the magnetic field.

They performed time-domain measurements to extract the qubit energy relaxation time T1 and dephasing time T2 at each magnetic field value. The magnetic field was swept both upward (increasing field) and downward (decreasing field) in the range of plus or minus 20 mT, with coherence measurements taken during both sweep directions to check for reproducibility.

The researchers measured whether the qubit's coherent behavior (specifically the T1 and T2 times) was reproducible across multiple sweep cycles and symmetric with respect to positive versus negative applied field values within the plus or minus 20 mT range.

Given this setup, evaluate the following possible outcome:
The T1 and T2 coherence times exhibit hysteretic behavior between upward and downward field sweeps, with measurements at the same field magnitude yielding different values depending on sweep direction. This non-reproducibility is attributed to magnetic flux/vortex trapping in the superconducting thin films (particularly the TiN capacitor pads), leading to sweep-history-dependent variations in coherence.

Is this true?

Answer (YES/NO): NO